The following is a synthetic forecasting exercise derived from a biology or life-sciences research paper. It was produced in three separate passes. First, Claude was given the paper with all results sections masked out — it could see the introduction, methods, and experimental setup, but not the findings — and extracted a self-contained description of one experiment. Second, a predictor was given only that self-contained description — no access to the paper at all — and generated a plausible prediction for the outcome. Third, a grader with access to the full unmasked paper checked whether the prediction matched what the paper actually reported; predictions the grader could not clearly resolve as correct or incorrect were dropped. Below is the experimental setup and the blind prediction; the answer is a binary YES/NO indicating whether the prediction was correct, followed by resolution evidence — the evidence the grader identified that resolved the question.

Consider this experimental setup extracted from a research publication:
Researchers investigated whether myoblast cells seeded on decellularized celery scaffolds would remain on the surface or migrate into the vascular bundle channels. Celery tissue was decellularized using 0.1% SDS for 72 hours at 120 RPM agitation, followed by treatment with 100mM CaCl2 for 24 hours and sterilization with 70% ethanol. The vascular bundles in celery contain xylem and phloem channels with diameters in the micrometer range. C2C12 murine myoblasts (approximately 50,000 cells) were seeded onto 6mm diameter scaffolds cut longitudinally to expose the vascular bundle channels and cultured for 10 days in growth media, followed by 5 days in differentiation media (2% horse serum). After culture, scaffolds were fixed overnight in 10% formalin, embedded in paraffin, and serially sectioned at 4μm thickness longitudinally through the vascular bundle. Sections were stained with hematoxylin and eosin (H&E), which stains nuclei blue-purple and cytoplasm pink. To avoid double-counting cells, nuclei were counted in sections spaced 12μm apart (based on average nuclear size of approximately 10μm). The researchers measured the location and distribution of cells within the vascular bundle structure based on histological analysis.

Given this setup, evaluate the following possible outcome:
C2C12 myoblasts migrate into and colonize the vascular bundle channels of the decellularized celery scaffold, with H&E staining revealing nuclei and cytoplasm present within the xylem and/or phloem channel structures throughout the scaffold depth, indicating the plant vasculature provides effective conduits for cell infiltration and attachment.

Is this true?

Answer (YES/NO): YES